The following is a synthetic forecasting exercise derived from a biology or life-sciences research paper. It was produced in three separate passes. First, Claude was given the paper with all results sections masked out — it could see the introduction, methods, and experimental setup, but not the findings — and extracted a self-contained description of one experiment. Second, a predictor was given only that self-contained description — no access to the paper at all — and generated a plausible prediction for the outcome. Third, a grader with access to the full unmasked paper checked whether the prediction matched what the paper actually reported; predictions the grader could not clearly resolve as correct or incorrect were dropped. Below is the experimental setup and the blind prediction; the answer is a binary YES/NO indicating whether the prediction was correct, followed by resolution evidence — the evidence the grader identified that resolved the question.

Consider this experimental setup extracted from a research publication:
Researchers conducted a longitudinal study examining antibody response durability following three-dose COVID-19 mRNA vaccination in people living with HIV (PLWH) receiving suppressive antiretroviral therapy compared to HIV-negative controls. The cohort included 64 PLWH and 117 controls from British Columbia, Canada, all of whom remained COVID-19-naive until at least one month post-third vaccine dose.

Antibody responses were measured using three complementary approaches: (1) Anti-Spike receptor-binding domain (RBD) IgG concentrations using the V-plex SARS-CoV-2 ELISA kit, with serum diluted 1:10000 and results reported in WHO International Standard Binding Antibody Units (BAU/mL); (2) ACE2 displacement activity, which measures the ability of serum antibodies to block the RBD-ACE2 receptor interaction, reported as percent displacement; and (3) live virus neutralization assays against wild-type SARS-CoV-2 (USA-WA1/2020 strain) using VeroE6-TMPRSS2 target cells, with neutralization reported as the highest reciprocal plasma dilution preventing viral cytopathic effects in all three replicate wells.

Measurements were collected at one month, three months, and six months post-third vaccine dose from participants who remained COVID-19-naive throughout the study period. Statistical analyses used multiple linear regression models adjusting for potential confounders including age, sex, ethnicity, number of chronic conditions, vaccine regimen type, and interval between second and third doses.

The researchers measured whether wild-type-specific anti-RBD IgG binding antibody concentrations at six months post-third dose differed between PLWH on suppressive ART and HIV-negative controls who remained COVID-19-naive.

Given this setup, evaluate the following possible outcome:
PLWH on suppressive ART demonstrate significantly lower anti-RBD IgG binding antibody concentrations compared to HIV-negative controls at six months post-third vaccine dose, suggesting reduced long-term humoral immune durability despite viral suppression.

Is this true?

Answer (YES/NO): NO